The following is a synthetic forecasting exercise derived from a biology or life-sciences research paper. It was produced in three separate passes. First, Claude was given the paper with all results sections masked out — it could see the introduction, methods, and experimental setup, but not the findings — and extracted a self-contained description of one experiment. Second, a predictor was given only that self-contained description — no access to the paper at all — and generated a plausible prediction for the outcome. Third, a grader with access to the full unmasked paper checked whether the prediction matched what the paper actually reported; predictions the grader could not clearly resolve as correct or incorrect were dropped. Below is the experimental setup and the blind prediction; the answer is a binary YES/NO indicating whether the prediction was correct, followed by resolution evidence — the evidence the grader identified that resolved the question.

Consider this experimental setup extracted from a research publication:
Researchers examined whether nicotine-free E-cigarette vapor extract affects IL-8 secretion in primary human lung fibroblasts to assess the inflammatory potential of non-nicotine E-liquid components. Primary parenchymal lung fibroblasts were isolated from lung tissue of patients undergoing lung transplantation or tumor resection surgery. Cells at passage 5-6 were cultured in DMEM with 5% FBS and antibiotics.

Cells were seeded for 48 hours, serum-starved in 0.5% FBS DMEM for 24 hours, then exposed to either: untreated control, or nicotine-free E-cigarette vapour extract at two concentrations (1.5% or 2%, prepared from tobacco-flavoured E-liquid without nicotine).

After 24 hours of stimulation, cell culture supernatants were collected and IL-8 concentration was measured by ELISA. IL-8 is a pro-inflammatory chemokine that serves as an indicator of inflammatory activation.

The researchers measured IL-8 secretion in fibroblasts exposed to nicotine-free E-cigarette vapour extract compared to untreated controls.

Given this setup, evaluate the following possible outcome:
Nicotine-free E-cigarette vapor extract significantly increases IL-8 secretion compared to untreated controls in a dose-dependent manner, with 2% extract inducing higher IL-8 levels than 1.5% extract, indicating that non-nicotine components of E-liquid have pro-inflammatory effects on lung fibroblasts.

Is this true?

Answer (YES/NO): NO